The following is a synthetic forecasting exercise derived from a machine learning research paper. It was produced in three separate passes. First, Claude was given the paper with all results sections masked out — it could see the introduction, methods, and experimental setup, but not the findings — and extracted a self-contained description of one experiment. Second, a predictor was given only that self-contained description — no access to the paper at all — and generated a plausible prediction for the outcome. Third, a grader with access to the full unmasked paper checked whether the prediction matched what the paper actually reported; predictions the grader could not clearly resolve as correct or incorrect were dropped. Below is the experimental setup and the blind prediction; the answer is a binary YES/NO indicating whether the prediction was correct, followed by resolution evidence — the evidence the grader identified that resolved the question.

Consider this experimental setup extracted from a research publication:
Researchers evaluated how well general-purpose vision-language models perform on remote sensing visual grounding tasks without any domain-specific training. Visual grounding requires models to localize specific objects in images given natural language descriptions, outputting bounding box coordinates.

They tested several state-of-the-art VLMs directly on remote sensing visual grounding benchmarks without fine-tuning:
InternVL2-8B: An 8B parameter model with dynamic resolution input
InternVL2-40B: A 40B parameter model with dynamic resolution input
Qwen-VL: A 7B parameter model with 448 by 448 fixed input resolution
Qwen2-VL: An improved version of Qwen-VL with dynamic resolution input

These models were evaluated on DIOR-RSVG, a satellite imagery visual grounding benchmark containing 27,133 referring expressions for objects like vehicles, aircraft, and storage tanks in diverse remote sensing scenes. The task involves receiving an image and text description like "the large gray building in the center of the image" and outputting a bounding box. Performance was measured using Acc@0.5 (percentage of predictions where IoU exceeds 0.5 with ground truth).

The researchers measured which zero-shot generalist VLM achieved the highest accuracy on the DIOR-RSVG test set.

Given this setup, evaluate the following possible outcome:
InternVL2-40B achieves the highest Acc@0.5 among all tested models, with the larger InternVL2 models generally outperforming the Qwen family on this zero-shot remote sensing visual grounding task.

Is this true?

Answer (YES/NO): NO